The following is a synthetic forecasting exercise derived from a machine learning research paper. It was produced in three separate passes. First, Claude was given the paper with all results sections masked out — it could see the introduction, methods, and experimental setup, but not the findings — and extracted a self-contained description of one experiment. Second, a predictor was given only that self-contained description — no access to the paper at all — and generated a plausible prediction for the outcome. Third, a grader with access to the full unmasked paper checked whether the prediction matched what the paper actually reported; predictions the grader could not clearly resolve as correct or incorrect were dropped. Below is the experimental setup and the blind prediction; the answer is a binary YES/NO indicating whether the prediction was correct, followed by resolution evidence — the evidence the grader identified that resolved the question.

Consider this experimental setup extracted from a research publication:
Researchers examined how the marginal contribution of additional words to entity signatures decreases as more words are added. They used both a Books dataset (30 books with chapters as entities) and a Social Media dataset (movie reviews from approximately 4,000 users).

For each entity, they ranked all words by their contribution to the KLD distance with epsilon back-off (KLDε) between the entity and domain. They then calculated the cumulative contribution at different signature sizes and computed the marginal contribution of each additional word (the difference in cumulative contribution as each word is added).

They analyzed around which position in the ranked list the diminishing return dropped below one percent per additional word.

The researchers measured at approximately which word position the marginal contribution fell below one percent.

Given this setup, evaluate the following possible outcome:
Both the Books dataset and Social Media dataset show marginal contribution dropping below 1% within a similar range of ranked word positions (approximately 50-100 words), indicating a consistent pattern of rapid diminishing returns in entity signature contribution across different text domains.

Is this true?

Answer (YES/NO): NO